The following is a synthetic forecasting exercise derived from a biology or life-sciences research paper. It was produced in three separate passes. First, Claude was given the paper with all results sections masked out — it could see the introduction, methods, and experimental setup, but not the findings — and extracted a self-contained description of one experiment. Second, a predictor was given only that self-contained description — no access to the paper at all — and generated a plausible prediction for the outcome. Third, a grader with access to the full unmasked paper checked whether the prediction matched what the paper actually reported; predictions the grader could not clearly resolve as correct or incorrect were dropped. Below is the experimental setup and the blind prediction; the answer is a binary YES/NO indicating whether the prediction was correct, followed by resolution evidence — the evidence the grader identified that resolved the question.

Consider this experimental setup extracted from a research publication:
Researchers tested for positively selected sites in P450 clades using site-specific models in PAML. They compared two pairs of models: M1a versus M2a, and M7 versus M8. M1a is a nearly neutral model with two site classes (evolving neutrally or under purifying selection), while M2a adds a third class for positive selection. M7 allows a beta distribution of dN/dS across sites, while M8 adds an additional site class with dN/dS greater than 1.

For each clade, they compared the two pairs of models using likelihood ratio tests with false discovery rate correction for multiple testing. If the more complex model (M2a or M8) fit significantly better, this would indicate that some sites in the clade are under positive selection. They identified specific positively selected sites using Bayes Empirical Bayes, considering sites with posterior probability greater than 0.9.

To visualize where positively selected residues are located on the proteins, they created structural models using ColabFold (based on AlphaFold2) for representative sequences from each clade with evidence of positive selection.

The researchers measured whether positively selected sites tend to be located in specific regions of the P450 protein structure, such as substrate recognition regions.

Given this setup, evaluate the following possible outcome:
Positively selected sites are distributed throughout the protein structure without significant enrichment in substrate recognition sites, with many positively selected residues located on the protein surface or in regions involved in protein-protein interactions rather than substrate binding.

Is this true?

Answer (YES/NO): YES